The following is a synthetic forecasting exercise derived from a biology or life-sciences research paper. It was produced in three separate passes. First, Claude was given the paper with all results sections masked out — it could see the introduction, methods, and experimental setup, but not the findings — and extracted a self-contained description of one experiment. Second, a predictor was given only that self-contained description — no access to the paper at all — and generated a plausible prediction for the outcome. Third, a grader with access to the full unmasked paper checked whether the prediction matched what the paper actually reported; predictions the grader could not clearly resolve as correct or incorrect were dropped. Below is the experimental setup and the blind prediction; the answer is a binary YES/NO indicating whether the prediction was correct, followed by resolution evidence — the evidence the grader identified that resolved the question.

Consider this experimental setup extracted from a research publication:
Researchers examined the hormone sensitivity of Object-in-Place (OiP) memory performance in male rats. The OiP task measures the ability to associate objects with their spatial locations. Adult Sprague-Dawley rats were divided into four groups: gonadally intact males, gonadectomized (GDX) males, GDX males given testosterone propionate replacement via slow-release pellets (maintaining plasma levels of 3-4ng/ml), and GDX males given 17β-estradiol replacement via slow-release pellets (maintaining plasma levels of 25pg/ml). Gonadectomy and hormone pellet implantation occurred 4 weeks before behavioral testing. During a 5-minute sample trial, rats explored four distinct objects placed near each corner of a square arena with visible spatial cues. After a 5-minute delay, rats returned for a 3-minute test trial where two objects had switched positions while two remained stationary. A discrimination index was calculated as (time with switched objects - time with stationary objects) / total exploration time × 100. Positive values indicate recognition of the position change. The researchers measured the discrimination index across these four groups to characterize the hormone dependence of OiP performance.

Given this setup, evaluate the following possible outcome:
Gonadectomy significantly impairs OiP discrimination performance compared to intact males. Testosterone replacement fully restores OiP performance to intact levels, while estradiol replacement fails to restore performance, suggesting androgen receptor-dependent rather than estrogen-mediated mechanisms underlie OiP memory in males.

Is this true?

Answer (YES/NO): NO